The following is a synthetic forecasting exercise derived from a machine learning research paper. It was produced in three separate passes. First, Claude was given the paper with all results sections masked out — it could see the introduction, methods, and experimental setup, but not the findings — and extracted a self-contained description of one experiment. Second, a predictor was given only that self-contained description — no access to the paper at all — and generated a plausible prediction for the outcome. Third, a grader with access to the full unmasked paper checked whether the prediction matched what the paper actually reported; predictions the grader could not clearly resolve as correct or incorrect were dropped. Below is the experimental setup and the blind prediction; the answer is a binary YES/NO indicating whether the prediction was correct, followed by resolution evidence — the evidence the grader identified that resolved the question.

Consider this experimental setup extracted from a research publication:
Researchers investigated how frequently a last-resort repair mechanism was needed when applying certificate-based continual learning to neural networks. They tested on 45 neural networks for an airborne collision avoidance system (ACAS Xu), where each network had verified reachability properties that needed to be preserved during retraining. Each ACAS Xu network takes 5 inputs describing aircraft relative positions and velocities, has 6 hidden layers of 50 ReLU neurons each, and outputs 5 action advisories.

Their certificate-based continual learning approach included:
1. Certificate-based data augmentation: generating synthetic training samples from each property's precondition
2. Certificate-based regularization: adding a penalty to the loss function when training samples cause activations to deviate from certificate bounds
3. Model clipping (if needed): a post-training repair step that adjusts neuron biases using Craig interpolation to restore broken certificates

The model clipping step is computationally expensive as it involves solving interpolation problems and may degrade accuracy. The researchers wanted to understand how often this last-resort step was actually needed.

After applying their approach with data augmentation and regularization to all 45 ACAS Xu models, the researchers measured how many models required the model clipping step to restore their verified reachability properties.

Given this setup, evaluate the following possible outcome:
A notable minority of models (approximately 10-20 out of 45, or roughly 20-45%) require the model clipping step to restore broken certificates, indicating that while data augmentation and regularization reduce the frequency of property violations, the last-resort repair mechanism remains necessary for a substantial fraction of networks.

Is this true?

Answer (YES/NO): NO